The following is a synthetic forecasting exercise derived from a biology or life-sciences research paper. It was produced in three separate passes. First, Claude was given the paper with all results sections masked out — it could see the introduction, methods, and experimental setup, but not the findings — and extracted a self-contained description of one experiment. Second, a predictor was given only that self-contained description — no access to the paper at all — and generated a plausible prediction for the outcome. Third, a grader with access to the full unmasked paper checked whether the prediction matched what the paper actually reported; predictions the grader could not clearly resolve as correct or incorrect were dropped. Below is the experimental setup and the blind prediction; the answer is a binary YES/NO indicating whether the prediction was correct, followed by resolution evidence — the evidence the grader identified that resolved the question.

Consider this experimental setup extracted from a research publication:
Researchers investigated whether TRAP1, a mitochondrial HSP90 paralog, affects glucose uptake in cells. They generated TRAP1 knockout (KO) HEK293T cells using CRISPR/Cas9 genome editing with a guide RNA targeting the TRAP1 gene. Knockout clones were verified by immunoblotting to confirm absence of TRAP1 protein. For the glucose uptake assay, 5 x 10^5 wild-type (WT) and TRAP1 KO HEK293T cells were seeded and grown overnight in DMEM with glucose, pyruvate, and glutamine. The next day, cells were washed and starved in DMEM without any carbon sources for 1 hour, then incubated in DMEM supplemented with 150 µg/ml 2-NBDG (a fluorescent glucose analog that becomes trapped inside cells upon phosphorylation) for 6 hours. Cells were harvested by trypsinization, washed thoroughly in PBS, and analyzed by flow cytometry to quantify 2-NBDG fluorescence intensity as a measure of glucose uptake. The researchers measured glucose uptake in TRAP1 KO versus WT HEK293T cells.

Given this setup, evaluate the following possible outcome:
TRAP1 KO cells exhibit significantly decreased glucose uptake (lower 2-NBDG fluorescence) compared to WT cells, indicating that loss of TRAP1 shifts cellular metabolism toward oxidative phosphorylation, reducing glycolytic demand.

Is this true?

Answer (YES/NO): YES